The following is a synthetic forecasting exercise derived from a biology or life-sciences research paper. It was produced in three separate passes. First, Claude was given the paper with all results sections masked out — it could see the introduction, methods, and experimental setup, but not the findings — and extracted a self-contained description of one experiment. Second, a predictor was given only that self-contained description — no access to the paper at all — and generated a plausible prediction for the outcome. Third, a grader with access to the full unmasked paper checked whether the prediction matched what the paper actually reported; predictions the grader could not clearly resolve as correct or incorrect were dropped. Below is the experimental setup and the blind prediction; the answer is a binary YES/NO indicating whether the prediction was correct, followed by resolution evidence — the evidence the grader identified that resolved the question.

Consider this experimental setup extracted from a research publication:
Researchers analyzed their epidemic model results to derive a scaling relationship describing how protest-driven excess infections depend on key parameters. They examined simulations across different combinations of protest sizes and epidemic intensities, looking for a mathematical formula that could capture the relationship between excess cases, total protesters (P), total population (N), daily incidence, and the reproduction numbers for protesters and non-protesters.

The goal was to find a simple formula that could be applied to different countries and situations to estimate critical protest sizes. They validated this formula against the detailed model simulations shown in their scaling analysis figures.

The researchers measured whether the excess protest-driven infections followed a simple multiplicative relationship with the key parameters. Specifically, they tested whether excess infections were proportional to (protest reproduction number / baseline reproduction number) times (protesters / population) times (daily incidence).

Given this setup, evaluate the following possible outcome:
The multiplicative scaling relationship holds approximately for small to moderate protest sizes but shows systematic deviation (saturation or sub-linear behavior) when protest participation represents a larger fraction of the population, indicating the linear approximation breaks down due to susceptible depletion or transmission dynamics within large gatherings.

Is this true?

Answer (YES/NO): NO